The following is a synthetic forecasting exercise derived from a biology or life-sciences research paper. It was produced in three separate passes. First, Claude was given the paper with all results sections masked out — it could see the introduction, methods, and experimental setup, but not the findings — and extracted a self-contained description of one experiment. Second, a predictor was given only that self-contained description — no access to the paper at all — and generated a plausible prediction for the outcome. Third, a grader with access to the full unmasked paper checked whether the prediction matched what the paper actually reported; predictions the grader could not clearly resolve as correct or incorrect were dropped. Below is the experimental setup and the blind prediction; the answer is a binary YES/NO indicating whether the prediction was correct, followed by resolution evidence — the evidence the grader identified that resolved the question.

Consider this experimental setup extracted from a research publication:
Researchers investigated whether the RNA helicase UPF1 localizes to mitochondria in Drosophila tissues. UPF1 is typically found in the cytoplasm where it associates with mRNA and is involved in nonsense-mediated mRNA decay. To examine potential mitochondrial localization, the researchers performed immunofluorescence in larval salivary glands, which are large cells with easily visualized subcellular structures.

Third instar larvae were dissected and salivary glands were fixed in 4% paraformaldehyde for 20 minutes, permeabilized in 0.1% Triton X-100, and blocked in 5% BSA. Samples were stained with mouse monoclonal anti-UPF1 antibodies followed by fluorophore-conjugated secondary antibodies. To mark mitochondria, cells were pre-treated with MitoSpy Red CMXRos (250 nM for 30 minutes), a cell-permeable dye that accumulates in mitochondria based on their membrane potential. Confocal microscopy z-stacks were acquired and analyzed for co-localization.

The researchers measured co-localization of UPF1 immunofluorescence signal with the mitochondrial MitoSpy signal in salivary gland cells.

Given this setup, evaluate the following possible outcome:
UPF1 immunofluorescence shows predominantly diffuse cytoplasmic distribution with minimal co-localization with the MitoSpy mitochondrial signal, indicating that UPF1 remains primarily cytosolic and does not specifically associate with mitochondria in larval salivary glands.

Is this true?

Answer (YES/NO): NO